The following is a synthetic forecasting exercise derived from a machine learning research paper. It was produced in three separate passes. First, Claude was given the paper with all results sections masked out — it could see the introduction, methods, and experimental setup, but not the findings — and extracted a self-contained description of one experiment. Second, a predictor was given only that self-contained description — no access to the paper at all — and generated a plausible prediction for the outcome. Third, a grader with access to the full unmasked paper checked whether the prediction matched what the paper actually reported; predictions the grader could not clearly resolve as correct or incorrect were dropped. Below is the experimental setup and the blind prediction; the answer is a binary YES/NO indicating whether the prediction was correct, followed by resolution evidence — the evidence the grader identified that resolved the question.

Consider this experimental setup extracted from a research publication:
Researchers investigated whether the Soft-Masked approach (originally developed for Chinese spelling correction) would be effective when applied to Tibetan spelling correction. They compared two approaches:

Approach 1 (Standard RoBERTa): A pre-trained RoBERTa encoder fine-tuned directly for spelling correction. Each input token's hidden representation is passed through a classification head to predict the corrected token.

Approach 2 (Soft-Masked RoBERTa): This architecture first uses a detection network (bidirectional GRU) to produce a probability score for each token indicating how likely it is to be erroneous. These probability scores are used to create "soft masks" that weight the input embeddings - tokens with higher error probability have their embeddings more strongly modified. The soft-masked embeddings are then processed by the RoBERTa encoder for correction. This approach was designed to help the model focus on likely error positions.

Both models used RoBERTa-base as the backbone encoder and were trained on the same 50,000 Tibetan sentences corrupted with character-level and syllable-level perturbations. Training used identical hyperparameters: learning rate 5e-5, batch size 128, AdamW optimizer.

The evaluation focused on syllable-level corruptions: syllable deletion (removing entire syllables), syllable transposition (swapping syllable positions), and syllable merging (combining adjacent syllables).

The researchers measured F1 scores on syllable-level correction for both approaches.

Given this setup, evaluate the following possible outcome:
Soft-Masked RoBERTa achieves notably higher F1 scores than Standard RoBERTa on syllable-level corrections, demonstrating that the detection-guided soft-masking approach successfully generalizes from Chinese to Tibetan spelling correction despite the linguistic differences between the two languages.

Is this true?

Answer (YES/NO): YES